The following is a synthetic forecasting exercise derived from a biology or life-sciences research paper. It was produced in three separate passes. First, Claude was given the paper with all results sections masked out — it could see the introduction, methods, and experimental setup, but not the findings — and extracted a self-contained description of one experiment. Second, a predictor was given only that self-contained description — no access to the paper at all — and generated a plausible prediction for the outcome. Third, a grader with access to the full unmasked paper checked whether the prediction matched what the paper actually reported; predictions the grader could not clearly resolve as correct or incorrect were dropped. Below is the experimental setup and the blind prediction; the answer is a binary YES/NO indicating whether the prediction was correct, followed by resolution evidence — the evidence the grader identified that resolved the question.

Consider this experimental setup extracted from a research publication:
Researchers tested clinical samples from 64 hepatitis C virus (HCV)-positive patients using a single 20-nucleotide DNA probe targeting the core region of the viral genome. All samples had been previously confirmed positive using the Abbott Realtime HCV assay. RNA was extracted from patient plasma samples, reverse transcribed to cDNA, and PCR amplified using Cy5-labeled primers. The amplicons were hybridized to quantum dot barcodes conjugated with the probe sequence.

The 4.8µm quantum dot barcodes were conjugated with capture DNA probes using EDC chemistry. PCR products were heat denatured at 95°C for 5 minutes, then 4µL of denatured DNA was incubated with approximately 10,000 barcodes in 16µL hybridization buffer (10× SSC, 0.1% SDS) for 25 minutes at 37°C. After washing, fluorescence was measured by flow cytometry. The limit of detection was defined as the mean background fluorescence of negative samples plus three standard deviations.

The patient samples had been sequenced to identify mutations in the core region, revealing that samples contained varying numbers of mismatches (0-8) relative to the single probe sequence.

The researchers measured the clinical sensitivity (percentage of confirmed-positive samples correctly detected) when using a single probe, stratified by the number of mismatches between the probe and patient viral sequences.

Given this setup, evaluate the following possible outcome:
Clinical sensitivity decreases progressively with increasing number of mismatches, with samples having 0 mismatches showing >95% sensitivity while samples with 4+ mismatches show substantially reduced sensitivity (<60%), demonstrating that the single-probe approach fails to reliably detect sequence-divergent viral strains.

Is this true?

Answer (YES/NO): YES